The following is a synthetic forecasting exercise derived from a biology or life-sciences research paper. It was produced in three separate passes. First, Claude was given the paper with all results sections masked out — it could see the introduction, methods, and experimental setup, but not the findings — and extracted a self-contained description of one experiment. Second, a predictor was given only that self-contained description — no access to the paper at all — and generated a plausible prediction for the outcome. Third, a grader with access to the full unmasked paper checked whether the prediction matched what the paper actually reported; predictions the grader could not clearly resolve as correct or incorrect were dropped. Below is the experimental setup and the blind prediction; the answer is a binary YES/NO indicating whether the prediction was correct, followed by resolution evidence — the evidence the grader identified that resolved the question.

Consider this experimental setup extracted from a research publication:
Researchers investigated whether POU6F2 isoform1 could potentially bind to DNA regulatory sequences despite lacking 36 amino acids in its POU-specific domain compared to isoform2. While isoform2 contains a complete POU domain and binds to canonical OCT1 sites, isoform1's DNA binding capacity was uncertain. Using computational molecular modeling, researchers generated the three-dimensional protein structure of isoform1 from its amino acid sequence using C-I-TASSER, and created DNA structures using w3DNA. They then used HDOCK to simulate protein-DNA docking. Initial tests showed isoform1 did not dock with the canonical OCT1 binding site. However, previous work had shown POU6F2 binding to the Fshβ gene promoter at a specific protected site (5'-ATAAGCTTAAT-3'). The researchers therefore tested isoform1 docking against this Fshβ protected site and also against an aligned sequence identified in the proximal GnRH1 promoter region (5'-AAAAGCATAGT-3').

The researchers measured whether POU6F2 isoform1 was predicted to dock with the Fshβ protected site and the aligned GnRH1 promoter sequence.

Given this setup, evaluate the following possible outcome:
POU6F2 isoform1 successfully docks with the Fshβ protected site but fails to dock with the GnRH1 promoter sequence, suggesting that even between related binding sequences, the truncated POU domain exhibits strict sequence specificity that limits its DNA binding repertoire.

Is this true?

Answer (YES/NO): YES